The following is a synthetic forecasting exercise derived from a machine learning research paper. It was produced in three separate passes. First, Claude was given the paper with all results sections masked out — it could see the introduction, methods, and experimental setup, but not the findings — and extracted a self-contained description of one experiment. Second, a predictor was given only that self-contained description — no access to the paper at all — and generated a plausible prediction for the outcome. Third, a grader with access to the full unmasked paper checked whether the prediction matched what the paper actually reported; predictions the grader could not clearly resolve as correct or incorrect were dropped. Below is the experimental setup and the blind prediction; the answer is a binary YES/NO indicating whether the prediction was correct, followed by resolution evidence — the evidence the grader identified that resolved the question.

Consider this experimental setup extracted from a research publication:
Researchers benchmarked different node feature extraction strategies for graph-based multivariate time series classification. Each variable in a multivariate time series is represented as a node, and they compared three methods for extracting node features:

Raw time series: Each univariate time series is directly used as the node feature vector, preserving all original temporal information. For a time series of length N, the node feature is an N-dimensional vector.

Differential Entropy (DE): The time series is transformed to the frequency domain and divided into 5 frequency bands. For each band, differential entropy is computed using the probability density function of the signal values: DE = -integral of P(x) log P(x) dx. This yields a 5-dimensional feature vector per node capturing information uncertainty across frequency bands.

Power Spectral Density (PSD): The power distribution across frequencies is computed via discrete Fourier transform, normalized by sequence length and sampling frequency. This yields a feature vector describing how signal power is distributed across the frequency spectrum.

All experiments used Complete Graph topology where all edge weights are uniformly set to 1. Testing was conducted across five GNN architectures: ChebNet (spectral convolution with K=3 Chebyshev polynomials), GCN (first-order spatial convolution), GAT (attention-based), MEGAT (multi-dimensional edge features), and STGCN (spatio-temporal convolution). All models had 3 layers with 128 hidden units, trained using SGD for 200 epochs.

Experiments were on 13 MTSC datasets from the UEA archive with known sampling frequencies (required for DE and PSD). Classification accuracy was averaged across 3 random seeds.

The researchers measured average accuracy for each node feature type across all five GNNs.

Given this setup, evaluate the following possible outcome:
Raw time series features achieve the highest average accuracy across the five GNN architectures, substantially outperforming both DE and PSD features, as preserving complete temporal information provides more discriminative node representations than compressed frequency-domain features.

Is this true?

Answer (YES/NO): YES